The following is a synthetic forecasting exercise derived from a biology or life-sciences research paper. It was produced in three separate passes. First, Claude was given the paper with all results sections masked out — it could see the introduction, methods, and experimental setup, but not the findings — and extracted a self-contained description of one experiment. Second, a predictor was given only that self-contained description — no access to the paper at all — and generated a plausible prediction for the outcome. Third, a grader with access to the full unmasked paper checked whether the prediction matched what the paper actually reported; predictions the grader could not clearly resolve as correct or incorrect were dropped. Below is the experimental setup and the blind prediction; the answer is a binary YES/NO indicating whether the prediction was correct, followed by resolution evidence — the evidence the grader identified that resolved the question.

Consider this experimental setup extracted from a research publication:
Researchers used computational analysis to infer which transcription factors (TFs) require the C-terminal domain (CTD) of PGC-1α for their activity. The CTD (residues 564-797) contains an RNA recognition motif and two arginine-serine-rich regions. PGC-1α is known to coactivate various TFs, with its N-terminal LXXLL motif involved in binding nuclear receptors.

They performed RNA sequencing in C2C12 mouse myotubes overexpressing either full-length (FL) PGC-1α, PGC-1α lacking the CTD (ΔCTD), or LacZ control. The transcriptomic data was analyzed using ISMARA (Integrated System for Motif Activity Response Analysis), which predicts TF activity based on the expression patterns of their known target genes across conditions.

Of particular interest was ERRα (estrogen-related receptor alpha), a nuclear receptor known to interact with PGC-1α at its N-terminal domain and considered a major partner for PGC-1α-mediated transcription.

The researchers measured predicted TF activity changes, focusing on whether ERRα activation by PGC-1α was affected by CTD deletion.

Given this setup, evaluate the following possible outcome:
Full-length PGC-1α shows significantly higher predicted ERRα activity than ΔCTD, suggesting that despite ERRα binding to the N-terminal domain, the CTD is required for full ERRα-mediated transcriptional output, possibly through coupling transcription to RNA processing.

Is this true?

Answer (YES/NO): YES